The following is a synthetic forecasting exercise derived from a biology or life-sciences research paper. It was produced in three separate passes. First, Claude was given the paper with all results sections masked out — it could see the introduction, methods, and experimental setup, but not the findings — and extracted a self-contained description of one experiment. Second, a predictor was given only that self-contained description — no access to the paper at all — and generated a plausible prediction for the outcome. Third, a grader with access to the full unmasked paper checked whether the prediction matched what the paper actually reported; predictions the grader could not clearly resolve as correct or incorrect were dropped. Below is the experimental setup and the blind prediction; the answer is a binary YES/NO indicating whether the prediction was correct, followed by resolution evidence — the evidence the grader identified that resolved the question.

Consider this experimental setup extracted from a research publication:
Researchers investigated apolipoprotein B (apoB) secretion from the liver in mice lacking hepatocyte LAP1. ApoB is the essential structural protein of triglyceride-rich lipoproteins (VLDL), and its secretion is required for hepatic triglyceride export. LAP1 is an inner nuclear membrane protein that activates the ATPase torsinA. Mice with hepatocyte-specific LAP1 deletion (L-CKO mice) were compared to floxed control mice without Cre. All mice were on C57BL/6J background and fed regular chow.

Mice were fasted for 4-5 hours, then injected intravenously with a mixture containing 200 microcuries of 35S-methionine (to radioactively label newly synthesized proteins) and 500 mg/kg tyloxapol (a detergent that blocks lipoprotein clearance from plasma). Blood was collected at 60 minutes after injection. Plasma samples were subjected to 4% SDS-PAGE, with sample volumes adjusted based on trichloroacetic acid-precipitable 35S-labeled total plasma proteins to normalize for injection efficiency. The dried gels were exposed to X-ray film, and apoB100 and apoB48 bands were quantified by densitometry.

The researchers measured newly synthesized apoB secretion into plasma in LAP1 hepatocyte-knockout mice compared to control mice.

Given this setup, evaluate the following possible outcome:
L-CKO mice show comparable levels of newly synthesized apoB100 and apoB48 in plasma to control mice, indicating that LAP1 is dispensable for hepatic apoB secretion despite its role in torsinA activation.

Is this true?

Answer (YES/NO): NO